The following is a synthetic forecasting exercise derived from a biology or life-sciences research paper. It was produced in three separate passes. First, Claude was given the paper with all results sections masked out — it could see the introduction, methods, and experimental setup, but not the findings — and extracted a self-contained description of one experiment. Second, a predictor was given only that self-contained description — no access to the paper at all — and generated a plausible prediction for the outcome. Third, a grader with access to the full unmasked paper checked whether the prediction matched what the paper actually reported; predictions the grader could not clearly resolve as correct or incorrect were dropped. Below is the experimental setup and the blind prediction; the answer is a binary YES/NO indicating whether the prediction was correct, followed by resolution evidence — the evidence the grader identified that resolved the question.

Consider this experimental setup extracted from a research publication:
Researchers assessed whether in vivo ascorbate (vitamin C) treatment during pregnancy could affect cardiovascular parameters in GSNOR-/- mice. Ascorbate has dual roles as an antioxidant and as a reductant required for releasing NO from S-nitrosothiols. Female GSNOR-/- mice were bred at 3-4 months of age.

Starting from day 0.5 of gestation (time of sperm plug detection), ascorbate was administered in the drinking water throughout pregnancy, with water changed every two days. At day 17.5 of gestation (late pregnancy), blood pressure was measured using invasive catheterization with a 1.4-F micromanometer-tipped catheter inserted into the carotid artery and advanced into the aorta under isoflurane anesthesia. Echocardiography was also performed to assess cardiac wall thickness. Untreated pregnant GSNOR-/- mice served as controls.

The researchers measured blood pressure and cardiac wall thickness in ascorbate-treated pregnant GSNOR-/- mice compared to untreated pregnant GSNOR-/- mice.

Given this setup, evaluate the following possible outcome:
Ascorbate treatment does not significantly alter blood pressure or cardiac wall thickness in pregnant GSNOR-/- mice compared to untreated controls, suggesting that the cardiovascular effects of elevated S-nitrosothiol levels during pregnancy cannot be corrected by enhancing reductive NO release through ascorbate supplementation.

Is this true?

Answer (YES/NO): NO